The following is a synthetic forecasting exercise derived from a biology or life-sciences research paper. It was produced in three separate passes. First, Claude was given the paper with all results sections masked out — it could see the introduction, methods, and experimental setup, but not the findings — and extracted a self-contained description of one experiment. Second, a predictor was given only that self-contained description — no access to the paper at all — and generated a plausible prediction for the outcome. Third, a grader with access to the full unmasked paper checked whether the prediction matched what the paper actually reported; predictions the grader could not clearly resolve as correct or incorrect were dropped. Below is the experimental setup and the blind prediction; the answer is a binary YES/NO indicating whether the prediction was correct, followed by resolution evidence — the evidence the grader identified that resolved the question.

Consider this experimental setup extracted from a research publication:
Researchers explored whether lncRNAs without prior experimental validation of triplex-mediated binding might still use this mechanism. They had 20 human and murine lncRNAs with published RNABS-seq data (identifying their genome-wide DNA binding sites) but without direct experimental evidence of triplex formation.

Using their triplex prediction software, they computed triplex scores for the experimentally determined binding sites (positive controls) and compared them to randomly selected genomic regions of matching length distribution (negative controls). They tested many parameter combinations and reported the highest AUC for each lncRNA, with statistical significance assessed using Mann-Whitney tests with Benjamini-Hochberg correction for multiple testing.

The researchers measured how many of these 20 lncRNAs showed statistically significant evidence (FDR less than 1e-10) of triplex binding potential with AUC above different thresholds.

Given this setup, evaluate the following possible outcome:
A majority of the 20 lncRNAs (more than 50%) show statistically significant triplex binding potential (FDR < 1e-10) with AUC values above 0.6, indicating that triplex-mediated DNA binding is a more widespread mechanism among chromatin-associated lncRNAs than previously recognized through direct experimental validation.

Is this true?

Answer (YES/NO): YES